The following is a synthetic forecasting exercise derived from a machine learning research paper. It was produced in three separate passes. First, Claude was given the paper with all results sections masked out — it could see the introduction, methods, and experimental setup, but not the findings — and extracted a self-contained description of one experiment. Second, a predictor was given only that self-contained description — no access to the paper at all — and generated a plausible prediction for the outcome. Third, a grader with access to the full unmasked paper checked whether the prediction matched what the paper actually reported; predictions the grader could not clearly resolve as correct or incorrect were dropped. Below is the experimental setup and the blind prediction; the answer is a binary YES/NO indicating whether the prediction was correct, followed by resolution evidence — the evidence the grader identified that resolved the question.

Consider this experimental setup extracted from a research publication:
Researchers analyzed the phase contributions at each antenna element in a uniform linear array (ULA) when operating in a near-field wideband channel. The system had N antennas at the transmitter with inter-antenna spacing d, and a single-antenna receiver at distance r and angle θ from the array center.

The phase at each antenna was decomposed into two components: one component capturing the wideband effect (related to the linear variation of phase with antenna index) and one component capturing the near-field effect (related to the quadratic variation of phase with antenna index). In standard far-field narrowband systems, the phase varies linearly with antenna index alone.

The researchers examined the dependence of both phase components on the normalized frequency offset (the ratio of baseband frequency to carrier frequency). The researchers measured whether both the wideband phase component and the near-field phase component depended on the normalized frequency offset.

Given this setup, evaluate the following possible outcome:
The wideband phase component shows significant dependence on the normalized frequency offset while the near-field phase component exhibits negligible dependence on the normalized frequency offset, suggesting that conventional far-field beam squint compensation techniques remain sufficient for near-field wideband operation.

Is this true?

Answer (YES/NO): NO